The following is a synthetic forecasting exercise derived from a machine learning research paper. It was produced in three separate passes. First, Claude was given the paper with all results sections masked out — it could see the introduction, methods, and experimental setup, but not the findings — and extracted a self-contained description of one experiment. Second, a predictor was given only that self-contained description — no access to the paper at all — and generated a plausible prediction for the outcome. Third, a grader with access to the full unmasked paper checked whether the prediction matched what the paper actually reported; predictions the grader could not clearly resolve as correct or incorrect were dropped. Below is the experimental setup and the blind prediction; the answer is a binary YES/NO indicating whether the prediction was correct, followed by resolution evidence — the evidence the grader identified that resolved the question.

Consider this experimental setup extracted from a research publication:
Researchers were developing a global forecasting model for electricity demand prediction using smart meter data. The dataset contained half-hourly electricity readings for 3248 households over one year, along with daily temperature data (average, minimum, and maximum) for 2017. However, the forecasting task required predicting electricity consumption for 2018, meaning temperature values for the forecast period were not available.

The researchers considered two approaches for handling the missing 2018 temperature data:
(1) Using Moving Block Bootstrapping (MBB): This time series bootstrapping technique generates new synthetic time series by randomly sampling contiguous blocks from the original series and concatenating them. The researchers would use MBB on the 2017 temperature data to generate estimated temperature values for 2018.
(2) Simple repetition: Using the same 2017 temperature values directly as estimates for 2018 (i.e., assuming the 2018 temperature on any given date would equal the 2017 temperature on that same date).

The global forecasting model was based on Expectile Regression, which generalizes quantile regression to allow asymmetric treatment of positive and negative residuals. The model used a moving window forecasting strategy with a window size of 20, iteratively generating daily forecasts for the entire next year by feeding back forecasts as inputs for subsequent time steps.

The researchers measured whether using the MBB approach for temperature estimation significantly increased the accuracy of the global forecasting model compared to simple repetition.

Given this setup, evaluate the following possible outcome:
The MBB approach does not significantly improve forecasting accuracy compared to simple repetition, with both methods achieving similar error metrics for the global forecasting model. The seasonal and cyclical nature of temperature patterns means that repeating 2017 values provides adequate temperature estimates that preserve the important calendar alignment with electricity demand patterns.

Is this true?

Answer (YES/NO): YES